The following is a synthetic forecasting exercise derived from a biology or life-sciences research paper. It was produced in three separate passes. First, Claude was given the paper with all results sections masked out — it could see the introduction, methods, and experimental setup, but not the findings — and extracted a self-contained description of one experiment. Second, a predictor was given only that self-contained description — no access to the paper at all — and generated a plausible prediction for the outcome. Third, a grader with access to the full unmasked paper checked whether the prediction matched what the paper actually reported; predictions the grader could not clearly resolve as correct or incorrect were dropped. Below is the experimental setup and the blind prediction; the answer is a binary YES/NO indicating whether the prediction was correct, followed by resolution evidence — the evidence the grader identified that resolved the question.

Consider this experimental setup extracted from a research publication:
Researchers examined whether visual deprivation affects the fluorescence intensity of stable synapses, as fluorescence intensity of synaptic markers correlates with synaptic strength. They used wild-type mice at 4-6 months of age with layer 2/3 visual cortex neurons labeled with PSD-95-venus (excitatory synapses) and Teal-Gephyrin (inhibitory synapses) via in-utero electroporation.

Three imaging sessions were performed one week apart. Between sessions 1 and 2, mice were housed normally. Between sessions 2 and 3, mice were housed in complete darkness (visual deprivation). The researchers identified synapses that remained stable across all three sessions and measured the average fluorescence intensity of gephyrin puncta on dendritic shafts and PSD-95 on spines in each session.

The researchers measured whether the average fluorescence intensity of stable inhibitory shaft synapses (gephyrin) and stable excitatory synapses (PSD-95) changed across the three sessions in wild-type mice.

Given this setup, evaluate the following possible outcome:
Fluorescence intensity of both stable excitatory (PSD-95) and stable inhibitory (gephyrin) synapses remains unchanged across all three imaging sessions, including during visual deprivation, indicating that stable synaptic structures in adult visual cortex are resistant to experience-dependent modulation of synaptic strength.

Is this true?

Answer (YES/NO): YES